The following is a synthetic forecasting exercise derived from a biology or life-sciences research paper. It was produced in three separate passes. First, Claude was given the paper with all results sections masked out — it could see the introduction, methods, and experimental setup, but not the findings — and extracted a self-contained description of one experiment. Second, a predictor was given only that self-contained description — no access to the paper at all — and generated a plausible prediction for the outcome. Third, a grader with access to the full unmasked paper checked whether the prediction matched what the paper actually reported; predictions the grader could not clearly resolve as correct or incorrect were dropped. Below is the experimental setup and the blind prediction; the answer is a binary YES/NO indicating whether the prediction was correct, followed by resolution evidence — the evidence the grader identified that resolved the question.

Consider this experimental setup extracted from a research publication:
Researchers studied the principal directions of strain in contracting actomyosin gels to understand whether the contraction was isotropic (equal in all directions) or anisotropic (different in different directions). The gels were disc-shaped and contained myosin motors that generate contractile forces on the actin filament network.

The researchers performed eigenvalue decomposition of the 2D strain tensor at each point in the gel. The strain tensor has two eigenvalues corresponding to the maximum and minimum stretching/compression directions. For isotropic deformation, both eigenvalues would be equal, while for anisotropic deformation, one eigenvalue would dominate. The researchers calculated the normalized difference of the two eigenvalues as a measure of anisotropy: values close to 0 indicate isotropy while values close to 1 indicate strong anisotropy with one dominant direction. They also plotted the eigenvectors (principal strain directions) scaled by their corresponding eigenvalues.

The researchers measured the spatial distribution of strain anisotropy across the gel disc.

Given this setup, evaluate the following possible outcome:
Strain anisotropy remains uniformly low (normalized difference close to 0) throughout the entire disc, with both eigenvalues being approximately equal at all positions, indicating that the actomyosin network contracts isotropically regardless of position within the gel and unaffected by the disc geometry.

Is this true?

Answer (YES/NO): NO